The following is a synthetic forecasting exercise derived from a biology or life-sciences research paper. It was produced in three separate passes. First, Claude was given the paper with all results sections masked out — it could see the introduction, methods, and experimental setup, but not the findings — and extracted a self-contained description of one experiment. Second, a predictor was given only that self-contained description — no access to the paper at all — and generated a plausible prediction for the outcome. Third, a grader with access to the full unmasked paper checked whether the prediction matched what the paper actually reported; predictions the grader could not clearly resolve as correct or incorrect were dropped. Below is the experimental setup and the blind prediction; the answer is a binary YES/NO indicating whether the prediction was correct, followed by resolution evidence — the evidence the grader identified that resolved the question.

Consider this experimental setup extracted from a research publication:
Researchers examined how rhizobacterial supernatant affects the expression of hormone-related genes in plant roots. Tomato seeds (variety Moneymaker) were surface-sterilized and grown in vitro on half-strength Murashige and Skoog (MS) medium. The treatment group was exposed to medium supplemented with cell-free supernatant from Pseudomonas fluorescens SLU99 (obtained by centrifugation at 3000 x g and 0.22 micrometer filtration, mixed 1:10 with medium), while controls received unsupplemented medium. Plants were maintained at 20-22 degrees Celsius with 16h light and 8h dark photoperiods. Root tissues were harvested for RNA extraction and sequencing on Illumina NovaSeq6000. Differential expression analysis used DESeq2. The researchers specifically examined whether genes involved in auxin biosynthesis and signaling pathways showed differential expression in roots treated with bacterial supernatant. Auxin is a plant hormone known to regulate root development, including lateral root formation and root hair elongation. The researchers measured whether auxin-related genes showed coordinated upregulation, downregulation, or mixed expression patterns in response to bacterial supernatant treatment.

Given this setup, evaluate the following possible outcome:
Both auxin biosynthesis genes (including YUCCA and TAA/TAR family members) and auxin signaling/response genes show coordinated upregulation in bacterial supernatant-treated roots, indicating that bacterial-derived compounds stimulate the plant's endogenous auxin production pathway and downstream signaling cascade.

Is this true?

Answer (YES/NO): YES